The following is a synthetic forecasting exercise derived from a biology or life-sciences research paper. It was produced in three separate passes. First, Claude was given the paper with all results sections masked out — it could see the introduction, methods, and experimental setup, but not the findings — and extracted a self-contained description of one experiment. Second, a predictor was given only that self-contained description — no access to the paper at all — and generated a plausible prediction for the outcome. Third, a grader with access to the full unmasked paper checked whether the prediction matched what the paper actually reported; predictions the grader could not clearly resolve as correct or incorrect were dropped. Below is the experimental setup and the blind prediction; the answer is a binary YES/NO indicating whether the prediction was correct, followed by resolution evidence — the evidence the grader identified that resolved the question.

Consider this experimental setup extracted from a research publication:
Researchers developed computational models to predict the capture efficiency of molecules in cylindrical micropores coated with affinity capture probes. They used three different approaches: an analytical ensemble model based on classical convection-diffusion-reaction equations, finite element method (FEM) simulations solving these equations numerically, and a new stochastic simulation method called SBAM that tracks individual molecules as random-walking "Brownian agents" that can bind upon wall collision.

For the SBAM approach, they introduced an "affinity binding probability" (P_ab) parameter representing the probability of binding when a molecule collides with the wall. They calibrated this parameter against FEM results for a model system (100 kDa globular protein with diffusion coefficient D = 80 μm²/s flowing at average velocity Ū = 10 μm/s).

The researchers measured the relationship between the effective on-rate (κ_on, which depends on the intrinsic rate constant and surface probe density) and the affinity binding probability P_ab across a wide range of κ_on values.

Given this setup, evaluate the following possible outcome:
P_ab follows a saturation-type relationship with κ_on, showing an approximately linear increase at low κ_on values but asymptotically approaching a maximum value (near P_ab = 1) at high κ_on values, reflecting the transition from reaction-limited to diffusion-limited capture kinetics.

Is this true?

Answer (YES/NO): NO